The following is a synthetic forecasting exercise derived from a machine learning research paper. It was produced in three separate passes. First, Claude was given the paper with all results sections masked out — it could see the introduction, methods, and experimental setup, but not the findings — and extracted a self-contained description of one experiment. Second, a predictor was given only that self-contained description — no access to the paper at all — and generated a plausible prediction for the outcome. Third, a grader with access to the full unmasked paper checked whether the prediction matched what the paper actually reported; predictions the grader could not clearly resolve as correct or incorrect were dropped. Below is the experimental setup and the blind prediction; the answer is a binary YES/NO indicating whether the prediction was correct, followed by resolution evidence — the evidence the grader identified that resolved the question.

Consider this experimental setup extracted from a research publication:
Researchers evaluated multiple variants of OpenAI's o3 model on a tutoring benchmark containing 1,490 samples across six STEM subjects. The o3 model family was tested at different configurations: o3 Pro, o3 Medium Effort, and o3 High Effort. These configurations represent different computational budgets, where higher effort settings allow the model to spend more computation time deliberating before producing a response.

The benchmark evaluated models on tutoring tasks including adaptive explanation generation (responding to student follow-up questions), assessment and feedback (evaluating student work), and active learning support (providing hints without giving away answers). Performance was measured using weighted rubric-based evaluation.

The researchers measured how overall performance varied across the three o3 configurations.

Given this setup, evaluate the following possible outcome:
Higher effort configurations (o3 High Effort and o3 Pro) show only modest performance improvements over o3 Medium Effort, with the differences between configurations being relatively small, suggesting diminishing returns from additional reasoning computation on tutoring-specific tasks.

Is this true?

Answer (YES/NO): NO